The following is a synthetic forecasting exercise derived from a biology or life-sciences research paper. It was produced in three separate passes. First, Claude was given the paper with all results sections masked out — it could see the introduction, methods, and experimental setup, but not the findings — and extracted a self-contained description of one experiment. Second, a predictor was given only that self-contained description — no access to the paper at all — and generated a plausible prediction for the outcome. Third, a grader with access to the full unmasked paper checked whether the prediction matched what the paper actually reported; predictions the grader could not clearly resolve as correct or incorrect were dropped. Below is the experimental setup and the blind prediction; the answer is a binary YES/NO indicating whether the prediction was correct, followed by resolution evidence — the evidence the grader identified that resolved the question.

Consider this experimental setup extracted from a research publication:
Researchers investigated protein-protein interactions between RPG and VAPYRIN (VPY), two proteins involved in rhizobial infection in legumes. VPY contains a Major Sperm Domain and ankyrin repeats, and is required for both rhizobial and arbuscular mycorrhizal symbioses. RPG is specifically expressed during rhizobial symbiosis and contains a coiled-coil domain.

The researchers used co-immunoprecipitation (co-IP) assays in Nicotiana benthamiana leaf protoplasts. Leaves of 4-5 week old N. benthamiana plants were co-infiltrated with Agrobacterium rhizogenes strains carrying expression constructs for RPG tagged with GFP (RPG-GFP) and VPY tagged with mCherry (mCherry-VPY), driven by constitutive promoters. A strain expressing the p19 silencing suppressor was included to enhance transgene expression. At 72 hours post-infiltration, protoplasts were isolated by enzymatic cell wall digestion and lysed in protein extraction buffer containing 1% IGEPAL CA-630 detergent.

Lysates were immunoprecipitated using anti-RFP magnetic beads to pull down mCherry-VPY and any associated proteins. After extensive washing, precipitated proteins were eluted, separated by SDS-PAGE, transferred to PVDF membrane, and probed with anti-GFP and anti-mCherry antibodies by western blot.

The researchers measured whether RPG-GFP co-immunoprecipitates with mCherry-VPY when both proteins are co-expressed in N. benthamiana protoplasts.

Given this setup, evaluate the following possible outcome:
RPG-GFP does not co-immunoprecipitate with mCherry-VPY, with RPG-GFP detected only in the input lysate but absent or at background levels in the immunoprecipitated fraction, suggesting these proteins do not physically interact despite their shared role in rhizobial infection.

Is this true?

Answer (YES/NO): NO